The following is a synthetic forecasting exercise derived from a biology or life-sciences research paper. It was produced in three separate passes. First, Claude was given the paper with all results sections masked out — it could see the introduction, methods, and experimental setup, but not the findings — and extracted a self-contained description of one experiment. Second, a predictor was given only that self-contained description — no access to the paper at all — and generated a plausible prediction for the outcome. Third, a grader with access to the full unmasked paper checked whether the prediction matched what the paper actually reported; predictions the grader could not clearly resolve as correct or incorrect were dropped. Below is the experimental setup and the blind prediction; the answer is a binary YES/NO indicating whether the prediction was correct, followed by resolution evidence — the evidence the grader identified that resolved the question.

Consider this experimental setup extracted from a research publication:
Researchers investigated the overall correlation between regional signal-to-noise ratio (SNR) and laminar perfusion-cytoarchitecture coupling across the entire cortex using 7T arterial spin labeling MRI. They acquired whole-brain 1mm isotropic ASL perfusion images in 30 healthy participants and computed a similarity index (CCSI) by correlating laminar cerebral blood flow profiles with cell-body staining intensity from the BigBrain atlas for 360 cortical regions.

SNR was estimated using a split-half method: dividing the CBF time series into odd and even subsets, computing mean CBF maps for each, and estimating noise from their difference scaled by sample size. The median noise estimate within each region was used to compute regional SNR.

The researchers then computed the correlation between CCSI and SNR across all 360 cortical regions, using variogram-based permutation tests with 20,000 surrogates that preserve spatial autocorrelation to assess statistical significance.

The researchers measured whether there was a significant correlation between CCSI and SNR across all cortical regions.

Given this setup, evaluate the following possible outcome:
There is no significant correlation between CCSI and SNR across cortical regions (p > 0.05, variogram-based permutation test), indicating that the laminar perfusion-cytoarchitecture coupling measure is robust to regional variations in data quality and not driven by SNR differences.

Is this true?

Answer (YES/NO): YES